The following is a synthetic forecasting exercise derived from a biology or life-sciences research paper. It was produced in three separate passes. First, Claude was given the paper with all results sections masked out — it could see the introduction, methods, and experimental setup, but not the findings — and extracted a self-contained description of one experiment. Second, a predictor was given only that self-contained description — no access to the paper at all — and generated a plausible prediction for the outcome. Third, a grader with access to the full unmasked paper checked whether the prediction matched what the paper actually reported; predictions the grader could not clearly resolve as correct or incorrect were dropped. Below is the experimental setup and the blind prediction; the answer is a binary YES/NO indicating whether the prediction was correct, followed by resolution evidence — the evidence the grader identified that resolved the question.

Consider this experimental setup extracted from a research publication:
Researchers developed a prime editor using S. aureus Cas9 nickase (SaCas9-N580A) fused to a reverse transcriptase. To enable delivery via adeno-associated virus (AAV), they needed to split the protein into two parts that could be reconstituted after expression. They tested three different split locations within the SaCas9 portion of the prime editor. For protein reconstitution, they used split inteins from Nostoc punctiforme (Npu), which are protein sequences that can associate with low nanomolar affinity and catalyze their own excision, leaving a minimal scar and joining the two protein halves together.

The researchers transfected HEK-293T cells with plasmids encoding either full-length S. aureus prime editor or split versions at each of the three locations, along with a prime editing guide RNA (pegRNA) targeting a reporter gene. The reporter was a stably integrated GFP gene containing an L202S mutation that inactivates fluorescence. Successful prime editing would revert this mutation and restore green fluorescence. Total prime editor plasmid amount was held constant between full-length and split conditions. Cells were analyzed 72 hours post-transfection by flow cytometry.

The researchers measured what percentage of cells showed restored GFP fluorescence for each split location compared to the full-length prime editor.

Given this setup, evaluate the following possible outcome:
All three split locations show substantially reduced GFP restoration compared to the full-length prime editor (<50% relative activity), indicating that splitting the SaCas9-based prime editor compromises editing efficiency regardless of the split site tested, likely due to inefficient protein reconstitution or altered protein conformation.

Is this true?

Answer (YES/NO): NO